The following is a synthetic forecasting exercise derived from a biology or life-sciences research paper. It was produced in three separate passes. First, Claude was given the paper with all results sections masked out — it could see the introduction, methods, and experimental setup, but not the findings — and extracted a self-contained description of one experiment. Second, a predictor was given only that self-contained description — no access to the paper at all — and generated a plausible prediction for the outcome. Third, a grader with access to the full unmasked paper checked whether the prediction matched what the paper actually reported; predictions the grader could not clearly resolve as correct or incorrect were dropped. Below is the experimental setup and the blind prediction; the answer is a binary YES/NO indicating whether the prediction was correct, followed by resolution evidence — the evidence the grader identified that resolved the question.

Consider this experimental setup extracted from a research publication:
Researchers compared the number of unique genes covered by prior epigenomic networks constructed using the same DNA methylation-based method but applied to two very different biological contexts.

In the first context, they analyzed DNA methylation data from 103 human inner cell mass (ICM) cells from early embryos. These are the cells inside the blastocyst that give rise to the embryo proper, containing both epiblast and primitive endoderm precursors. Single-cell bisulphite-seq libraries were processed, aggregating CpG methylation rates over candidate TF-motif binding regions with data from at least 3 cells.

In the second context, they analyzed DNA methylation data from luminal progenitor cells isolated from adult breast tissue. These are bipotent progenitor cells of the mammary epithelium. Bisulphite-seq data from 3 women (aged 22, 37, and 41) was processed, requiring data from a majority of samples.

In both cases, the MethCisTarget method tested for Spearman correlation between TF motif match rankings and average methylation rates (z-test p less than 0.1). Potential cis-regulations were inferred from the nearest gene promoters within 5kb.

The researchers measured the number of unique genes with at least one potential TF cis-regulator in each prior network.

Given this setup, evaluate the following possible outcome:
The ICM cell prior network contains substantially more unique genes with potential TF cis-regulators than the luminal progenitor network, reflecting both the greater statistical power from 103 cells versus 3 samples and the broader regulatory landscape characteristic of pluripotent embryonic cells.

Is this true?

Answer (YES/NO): NO